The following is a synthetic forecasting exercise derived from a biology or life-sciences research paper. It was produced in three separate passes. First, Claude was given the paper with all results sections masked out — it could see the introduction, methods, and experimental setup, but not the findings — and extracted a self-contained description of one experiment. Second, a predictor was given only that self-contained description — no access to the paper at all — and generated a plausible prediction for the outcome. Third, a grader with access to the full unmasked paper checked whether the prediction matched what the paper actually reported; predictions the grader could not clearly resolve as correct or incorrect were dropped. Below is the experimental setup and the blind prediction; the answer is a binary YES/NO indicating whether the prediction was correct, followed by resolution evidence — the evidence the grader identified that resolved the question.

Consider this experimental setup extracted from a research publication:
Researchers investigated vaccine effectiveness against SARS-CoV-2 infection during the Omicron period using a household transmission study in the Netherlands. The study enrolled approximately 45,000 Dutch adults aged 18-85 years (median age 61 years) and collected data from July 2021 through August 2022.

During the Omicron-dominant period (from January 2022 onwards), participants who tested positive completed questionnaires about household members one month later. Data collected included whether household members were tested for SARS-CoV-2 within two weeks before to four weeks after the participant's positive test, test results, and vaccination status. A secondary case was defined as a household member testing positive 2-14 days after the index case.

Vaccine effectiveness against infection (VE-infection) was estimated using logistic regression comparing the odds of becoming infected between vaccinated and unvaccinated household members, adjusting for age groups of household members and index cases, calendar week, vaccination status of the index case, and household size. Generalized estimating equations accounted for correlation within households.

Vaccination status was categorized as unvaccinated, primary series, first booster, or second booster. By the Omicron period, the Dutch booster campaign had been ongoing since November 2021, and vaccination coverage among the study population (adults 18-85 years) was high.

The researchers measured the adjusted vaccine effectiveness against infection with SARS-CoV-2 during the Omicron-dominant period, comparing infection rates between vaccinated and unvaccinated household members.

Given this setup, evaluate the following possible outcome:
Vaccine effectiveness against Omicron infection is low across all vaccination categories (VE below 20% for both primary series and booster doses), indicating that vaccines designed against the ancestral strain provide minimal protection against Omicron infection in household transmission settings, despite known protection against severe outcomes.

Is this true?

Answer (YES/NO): NO